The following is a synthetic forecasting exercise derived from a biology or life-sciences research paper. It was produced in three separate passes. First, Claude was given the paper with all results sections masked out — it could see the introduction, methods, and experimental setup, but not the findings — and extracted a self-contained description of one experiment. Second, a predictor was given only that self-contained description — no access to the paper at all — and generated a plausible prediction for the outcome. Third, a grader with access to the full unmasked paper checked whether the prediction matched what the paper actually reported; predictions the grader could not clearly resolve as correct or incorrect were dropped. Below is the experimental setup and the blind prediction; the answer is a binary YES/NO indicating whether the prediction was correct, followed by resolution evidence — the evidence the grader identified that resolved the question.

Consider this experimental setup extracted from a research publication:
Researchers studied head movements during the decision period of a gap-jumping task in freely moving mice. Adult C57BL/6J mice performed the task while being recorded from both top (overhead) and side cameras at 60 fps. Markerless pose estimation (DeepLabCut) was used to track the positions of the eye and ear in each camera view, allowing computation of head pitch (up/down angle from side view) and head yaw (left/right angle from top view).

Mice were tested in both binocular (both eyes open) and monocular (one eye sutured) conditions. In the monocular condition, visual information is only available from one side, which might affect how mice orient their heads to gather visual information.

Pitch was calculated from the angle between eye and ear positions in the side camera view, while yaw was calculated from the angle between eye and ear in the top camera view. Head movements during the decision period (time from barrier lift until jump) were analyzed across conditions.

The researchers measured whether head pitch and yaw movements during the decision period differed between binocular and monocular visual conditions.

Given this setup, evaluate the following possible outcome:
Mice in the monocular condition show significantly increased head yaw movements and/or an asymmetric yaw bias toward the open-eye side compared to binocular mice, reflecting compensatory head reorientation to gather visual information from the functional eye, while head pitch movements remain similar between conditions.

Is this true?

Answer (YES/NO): NO